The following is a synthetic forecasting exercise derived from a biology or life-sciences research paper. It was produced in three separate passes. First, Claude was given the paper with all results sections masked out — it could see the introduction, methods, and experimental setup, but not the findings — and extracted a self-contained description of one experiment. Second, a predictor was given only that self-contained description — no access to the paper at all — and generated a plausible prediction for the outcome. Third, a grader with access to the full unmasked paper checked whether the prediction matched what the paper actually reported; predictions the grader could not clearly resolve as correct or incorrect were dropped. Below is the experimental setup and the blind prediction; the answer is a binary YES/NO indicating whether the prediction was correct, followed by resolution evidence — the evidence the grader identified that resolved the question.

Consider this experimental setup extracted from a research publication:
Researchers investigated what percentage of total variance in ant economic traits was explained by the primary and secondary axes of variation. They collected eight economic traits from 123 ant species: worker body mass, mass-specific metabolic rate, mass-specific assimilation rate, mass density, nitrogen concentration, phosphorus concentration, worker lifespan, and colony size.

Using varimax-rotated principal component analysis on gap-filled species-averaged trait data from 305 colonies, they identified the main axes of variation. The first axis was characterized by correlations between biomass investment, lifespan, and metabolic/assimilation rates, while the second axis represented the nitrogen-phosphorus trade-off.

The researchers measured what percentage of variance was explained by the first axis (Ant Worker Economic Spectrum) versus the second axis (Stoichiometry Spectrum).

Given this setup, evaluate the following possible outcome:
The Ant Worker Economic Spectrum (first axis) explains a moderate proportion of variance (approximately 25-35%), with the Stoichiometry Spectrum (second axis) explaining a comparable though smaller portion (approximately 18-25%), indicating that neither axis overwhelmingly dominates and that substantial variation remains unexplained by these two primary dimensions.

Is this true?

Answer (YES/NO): NO